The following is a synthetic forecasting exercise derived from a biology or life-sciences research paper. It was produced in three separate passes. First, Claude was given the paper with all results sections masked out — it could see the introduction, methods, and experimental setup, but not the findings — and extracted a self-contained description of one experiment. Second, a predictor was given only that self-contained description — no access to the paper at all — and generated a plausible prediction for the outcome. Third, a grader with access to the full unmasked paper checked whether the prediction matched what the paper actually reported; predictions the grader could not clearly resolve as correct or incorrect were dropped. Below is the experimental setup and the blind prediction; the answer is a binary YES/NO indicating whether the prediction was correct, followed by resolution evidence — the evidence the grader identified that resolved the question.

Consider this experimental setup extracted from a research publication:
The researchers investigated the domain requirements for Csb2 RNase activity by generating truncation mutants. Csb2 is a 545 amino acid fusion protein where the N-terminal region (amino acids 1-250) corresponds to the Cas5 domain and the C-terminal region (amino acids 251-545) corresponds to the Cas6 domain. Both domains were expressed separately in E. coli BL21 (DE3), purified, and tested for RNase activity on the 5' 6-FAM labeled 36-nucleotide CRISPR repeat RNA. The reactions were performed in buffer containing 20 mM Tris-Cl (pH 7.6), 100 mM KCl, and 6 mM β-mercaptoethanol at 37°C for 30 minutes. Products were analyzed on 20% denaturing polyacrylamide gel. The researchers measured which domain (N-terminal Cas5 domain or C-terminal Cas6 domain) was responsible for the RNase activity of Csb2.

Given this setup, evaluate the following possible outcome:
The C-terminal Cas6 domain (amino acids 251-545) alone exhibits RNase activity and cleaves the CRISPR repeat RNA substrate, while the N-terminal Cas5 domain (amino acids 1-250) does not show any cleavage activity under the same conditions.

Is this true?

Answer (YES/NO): YES